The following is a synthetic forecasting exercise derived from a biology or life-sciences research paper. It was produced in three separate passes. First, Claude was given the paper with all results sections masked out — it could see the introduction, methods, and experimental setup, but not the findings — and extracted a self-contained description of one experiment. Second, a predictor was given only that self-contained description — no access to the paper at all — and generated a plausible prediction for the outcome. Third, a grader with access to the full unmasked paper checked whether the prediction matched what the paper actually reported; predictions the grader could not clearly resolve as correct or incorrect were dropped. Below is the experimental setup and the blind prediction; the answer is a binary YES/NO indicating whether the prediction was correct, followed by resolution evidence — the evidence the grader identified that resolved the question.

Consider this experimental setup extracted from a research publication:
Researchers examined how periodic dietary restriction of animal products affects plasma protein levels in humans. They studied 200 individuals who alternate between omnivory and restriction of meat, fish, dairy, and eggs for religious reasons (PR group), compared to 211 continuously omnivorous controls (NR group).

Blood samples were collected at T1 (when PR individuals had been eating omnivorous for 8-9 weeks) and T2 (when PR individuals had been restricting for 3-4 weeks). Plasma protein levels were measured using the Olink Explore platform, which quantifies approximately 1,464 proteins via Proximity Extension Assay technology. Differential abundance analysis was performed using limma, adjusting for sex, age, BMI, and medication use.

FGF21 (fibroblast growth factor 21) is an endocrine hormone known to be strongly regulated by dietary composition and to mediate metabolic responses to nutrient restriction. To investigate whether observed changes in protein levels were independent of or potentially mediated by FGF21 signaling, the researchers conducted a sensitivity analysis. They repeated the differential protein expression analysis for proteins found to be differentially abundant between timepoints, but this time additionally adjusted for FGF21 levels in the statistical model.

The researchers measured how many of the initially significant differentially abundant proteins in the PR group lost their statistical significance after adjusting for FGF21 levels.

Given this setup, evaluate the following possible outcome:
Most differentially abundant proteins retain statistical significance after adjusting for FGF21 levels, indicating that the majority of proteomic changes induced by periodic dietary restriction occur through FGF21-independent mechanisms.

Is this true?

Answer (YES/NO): YES